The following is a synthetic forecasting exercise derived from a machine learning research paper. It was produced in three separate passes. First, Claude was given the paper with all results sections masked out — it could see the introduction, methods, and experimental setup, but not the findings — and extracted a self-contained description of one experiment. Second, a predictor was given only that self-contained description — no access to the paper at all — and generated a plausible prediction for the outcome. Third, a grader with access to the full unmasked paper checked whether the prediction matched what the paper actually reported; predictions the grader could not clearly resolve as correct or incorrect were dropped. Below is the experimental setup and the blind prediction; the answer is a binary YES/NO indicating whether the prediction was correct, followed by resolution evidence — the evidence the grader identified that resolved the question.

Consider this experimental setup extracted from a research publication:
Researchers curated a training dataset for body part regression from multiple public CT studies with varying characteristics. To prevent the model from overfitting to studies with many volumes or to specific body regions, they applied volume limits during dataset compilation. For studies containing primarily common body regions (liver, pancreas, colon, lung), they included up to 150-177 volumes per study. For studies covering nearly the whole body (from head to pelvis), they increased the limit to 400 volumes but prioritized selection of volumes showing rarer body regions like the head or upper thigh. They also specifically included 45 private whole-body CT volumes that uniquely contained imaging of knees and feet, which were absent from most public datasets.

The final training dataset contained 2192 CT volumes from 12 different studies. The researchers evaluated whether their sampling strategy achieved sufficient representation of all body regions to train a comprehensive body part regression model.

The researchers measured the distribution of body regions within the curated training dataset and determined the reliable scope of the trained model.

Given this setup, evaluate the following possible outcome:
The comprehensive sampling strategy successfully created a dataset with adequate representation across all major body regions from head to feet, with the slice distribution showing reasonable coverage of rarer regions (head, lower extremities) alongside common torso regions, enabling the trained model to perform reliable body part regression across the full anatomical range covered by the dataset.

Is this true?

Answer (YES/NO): NO